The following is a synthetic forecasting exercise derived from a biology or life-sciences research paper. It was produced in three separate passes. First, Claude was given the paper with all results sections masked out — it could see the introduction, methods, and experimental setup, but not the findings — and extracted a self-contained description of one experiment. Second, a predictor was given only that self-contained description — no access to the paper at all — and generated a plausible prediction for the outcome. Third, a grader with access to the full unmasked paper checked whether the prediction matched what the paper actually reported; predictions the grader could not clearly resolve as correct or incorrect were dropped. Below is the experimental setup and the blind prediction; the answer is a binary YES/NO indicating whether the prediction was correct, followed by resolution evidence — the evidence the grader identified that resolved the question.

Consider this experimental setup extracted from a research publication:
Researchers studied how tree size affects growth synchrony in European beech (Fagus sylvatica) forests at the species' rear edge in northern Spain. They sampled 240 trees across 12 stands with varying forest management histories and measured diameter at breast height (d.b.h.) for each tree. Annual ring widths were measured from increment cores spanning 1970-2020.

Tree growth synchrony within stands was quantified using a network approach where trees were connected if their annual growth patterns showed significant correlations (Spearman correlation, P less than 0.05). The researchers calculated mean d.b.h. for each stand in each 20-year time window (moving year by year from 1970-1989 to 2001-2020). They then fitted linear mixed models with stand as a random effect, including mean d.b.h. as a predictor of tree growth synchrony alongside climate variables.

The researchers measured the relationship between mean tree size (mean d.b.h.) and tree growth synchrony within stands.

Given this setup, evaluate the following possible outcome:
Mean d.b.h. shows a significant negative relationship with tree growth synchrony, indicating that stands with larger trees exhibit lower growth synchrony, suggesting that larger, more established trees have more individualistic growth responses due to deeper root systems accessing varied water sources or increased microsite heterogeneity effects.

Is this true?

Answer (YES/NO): YES